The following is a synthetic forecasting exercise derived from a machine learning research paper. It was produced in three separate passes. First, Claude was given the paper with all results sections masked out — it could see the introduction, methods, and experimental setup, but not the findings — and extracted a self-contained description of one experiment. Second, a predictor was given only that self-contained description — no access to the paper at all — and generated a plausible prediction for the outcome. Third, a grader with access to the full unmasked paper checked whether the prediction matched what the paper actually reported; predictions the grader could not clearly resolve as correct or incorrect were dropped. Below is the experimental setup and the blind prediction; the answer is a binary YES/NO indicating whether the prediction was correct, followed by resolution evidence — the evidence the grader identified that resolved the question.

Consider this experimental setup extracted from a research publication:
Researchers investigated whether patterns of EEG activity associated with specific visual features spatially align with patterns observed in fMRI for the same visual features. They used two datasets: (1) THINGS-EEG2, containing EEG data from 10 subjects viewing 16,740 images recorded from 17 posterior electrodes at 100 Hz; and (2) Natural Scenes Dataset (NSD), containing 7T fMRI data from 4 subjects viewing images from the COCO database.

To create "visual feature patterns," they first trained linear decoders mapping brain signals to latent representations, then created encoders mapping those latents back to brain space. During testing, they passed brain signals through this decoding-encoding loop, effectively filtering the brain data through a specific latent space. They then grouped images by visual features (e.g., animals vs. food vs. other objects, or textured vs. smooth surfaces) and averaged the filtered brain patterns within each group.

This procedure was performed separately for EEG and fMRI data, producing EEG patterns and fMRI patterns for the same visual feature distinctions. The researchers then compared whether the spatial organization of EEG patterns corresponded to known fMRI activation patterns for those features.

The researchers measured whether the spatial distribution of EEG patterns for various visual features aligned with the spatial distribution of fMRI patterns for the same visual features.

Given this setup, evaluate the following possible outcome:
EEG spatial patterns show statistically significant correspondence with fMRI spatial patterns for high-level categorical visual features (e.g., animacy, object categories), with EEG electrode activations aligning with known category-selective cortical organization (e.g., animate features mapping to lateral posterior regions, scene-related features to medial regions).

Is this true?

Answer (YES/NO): NO